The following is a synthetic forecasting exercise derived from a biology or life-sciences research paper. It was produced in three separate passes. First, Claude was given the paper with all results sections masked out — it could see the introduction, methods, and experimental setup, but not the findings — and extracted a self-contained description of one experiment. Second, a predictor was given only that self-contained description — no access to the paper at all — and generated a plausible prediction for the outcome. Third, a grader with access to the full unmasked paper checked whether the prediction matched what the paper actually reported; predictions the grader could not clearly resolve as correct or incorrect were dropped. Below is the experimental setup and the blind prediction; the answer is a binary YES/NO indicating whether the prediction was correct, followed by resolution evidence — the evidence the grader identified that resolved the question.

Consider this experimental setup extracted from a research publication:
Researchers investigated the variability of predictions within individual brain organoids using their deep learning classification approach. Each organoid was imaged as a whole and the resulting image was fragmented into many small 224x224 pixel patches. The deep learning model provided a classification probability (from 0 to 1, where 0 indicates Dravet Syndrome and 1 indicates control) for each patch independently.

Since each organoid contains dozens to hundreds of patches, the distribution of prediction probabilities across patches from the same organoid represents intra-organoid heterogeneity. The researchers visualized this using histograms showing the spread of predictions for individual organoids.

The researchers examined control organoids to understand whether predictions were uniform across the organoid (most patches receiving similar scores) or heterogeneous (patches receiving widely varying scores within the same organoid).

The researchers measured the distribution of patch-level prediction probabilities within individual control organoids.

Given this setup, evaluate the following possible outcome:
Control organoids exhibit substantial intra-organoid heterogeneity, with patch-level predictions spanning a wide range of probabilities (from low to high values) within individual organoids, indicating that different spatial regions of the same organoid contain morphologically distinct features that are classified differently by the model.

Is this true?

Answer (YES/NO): YES